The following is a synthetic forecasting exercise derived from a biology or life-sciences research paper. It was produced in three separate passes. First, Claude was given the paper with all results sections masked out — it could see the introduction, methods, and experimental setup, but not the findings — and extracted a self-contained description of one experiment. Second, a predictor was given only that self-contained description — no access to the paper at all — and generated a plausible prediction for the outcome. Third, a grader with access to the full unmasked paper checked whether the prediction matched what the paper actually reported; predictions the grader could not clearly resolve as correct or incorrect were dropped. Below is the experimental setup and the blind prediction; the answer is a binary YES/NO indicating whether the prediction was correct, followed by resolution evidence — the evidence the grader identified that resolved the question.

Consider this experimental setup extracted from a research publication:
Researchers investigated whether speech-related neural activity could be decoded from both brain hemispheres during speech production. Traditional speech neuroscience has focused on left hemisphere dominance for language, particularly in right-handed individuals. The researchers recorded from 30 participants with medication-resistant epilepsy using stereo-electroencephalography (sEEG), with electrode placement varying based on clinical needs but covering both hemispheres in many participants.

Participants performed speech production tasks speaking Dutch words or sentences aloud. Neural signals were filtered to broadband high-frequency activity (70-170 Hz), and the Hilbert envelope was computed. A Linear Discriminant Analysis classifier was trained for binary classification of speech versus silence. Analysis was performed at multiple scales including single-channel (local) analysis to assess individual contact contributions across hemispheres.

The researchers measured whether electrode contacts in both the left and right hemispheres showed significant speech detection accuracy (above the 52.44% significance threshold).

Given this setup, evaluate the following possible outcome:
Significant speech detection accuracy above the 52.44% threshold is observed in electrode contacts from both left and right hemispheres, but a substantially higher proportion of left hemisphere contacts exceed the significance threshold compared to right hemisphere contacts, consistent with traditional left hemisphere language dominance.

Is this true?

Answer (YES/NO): NO